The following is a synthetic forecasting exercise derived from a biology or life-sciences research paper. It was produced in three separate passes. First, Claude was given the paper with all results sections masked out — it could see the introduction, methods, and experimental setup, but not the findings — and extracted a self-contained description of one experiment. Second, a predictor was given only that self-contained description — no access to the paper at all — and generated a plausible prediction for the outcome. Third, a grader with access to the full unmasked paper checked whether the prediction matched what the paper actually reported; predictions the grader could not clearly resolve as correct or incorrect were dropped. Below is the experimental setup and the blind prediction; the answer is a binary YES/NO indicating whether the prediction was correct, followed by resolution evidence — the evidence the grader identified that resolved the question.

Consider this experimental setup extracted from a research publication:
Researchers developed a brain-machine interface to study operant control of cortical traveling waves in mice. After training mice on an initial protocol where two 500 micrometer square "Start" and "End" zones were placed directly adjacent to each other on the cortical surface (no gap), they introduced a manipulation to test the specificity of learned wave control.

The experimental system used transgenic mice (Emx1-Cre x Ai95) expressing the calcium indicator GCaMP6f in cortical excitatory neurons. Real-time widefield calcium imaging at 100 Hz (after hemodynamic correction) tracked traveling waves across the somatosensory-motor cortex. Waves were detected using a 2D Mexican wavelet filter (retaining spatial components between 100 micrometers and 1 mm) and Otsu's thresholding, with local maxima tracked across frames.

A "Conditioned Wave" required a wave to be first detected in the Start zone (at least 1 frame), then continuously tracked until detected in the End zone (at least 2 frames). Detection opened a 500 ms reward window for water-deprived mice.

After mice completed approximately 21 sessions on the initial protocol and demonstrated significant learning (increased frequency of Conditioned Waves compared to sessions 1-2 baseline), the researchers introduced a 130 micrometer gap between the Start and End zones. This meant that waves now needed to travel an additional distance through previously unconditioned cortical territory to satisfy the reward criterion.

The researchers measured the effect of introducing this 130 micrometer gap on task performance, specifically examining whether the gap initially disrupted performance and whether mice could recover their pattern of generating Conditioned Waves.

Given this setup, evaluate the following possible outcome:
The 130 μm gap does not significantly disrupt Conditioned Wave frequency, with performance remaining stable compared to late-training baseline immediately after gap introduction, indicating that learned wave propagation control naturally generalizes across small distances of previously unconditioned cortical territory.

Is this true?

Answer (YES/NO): NO